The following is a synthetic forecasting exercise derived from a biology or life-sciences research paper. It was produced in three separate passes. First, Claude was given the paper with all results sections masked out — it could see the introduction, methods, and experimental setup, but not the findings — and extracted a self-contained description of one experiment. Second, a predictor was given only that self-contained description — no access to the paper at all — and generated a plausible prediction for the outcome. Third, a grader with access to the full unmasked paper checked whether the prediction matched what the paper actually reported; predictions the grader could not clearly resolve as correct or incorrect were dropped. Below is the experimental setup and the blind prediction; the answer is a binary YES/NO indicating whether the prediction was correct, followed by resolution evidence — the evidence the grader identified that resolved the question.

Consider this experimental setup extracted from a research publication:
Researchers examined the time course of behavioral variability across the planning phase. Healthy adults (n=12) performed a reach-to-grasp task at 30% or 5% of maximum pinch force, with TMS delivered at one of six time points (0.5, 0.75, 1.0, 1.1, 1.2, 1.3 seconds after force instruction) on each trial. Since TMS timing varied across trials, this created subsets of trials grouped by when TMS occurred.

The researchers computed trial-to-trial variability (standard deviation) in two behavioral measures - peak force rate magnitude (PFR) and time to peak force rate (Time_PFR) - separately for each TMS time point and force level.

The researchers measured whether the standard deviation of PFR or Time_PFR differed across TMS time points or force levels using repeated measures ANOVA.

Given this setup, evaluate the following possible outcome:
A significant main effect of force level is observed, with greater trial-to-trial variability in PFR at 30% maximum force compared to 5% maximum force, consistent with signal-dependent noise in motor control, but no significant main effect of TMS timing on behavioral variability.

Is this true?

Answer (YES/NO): YES